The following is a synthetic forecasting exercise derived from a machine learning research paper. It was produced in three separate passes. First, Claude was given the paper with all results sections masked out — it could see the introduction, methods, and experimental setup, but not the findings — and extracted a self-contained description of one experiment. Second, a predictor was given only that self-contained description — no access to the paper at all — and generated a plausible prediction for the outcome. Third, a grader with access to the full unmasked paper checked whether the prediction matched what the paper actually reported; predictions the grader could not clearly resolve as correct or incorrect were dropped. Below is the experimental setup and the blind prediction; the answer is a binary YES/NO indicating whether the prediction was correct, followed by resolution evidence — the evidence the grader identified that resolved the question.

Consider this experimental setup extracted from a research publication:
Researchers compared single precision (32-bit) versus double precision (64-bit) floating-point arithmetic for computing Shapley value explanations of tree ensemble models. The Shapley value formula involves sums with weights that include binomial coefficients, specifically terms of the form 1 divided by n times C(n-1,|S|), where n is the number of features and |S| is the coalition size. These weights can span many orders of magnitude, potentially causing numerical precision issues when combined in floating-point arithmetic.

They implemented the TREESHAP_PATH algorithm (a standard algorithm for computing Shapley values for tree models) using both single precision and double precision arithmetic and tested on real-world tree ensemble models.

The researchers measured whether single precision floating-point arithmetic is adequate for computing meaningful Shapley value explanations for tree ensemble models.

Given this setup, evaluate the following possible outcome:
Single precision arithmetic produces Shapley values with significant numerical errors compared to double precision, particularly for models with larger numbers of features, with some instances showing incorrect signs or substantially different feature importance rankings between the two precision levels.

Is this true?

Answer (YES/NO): YES